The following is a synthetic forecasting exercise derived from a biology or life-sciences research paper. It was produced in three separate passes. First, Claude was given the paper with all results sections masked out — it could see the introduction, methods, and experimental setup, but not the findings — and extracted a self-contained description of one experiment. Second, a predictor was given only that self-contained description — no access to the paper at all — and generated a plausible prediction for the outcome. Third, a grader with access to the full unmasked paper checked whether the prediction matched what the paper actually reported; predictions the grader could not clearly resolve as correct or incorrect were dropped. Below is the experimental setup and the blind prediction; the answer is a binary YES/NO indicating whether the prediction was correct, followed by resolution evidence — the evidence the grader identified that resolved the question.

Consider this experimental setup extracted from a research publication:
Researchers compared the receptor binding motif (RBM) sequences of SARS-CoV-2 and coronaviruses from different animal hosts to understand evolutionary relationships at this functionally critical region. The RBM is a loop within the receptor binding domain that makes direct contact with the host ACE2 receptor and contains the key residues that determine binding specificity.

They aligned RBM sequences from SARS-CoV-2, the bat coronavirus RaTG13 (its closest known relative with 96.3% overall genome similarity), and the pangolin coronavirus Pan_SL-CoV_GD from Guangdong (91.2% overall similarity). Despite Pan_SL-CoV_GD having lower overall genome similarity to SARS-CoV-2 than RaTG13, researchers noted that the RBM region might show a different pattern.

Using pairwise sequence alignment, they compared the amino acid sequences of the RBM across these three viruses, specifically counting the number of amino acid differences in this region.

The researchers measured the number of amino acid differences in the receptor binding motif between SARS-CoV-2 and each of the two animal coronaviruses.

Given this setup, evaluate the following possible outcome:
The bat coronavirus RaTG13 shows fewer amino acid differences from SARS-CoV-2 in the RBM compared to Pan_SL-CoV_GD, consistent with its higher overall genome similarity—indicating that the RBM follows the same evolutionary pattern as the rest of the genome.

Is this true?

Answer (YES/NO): NO